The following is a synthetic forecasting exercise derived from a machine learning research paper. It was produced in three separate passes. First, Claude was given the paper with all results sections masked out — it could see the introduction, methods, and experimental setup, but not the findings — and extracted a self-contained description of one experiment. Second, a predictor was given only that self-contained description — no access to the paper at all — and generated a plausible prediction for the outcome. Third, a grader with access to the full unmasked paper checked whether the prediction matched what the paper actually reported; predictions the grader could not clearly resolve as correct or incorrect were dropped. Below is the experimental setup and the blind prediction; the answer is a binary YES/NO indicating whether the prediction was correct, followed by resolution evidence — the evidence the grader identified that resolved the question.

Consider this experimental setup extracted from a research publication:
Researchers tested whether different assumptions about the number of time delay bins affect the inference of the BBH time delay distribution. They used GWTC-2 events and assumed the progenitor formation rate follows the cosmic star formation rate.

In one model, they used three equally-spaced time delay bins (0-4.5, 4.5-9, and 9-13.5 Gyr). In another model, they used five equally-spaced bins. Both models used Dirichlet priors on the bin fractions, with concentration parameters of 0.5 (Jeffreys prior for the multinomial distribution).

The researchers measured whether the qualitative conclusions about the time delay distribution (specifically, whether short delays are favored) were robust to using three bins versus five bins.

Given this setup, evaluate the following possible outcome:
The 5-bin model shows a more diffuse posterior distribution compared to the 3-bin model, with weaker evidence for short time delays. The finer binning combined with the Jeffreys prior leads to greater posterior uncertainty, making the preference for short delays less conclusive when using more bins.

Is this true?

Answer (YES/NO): NO